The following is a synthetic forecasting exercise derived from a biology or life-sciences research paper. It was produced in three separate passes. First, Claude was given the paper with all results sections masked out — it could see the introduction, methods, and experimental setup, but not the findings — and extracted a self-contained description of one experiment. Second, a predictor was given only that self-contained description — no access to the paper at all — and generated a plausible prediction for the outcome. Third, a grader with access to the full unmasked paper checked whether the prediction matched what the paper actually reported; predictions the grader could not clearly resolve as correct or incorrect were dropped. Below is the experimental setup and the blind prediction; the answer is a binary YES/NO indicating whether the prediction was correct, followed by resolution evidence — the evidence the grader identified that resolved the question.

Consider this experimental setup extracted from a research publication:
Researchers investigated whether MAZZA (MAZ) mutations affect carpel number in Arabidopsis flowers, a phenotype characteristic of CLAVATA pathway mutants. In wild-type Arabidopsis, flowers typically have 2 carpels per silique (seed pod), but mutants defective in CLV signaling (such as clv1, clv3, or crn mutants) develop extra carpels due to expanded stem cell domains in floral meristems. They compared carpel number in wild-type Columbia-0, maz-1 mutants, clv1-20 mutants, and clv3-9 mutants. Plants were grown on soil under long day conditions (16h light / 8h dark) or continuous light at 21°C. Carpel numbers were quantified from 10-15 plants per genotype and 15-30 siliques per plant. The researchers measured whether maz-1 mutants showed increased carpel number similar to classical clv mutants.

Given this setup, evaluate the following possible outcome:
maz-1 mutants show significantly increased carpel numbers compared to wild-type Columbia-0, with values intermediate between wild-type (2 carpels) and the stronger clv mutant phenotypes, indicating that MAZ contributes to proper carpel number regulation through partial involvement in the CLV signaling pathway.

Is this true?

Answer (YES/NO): NO